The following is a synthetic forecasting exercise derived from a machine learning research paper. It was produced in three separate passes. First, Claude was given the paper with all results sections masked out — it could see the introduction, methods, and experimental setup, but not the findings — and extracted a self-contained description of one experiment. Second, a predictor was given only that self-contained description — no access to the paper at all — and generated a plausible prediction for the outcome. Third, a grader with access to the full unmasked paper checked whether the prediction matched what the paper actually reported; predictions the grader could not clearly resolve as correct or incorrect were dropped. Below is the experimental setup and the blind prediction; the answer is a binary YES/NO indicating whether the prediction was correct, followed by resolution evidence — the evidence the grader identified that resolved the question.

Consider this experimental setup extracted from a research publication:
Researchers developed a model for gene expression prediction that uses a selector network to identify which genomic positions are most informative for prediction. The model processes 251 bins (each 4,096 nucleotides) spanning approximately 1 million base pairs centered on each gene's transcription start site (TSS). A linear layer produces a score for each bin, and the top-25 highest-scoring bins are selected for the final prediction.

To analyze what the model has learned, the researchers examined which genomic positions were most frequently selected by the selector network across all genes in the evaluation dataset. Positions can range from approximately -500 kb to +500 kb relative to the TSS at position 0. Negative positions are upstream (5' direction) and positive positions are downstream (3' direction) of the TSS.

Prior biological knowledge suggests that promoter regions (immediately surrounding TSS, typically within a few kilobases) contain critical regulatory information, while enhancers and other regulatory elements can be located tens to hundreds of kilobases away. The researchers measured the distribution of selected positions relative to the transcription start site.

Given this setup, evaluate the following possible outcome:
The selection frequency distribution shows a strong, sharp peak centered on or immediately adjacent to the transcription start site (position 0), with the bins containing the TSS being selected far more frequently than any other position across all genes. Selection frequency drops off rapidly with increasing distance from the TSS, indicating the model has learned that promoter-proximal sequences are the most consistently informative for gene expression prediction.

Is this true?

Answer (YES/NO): NO